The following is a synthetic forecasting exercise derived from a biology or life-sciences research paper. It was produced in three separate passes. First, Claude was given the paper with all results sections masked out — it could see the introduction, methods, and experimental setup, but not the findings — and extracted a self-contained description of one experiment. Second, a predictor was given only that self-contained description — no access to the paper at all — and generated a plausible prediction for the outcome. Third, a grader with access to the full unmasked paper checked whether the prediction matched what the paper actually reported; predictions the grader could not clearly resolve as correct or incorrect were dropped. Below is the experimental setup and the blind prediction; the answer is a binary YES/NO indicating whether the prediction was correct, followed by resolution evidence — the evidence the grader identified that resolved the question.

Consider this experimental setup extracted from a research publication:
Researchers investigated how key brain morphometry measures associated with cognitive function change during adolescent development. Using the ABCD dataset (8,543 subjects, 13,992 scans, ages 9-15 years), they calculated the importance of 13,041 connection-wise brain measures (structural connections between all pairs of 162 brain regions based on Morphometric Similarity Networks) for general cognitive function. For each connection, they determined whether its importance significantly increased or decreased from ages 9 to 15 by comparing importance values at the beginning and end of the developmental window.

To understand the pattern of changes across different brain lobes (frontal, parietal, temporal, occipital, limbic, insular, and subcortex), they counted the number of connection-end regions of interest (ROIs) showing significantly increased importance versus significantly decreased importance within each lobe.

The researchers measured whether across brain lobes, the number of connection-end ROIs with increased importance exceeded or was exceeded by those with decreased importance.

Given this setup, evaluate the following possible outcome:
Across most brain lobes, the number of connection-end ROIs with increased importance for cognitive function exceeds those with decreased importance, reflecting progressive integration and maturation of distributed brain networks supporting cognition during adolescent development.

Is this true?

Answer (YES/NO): NO